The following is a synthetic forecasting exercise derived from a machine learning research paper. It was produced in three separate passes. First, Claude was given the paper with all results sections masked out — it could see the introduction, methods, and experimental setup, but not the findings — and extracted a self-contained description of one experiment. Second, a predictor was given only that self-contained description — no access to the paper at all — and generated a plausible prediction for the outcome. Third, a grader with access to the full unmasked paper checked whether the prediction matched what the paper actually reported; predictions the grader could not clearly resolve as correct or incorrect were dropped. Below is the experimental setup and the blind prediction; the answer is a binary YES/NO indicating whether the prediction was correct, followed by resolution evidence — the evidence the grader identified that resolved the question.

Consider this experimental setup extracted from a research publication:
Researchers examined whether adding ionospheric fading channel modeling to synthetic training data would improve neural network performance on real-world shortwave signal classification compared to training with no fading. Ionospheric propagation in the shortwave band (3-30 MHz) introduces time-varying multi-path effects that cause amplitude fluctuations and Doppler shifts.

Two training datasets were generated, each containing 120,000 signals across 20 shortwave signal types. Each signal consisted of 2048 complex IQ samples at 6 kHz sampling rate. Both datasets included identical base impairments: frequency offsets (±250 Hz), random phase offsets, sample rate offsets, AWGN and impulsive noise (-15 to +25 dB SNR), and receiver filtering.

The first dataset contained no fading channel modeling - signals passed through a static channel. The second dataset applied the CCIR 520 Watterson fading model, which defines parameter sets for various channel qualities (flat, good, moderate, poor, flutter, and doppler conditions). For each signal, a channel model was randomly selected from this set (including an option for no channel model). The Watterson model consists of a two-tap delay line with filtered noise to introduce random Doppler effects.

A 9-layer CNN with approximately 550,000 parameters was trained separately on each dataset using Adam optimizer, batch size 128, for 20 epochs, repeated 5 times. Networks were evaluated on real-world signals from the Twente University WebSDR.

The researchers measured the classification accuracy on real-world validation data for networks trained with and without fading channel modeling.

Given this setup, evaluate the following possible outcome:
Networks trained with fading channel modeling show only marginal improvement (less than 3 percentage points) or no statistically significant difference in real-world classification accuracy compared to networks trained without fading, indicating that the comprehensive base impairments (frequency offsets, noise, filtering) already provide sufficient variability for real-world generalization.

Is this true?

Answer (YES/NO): NO